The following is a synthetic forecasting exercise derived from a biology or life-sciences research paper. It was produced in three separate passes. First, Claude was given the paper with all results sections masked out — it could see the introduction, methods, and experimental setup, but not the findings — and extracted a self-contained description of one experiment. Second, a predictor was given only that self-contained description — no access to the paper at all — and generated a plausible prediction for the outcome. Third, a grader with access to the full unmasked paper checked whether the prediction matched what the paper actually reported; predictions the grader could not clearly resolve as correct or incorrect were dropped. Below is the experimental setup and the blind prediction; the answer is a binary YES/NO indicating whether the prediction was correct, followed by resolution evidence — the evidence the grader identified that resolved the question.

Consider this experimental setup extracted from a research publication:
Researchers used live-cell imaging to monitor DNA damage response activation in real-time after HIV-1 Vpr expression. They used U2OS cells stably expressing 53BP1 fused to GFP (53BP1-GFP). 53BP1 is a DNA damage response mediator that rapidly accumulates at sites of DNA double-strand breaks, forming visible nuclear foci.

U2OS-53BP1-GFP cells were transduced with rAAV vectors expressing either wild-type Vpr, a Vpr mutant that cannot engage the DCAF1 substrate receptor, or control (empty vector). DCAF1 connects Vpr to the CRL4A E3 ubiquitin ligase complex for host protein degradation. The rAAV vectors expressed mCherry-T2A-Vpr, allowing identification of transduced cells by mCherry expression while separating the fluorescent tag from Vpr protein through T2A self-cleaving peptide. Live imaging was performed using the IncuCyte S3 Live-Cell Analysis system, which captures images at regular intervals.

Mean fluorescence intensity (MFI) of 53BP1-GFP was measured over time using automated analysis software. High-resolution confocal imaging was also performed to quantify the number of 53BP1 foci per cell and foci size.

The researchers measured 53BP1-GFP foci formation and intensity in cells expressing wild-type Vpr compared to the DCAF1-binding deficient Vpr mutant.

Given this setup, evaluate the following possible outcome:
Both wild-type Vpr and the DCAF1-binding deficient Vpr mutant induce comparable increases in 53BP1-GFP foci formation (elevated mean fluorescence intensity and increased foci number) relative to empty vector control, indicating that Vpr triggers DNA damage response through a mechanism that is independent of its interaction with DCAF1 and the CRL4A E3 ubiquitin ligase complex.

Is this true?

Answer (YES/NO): YES